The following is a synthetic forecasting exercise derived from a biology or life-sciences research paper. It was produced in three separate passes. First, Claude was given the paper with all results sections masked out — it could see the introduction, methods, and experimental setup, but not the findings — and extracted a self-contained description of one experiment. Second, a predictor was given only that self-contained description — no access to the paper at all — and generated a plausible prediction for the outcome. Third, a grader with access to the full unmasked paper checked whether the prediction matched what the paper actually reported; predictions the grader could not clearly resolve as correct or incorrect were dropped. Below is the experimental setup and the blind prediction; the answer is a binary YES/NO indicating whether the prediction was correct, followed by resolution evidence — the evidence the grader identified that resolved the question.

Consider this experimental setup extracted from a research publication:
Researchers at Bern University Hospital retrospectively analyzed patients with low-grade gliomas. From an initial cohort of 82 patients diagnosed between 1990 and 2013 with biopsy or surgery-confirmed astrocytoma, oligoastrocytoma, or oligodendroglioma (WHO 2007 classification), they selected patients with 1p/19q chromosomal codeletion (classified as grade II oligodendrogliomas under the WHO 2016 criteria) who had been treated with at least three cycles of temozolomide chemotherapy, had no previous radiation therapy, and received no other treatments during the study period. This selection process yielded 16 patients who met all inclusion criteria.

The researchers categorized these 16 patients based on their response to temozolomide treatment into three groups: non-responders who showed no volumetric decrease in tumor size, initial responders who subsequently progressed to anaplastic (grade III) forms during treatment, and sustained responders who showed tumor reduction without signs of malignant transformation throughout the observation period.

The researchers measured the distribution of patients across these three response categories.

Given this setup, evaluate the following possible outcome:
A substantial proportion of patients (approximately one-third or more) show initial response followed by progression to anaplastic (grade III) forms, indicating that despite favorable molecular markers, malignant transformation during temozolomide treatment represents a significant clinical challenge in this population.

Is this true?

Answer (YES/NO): NO